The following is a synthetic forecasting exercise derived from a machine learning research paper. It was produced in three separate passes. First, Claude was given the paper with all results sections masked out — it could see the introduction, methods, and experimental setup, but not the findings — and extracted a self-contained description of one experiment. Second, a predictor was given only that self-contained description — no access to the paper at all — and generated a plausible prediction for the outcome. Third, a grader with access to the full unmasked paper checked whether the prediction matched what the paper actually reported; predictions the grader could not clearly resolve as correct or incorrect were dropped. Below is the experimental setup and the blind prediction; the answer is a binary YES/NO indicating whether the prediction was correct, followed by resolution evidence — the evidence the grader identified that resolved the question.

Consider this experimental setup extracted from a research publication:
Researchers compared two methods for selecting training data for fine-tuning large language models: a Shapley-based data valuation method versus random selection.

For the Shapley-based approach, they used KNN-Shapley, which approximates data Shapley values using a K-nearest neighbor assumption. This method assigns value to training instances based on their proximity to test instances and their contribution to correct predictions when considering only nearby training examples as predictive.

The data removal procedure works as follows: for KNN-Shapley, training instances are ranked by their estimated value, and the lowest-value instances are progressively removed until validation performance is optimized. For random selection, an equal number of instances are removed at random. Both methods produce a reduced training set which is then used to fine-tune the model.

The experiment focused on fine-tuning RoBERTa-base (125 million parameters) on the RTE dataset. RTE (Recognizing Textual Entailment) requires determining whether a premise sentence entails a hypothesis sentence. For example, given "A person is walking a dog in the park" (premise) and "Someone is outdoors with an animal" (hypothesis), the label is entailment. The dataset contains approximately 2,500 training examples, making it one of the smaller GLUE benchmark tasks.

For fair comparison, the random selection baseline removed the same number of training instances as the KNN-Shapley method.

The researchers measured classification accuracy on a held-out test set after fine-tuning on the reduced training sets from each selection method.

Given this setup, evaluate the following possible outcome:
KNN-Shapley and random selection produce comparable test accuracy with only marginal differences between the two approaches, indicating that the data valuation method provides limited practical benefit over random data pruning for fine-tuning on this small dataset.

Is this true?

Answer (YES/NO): NO